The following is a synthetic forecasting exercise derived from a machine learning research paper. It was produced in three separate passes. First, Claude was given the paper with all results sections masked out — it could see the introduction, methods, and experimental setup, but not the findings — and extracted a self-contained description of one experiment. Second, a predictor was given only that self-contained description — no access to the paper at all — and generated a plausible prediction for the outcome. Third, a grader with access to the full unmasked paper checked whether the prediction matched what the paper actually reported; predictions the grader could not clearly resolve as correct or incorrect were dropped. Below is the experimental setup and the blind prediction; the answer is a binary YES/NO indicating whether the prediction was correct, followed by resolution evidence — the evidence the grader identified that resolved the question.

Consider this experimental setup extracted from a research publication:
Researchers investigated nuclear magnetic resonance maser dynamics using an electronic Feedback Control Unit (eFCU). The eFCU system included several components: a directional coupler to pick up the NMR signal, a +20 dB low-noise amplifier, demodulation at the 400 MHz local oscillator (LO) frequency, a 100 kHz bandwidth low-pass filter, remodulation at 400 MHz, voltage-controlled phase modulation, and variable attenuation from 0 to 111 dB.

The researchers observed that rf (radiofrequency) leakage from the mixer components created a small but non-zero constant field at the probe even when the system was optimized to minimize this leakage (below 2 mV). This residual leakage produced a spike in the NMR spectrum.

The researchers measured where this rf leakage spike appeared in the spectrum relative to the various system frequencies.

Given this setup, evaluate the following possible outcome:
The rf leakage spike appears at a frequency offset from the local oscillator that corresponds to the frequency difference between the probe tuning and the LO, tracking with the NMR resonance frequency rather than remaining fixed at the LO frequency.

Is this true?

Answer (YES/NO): NO